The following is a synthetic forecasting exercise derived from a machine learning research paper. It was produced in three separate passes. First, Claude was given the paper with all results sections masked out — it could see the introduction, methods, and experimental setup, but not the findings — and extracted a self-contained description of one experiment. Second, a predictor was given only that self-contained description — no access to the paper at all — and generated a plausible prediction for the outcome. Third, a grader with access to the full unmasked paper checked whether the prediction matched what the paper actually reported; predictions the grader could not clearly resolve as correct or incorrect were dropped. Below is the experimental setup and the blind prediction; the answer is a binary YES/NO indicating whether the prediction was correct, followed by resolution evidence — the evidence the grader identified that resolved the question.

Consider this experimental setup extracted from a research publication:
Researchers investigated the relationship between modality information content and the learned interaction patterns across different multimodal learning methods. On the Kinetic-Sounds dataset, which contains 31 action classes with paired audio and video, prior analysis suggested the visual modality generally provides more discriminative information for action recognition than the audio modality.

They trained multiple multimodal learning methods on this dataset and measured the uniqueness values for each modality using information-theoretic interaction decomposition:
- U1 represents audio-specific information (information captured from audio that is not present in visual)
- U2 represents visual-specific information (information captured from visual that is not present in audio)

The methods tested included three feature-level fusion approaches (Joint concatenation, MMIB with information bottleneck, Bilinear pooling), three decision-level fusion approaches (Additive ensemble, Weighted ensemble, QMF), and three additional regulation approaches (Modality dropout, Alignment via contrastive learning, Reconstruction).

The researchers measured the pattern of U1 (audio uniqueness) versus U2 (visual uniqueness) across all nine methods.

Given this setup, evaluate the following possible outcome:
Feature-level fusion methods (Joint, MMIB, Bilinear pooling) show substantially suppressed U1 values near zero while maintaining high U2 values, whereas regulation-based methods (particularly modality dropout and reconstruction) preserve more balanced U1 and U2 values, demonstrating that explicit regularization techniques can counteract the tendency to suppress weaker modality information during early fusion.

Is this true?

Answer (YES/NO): NO